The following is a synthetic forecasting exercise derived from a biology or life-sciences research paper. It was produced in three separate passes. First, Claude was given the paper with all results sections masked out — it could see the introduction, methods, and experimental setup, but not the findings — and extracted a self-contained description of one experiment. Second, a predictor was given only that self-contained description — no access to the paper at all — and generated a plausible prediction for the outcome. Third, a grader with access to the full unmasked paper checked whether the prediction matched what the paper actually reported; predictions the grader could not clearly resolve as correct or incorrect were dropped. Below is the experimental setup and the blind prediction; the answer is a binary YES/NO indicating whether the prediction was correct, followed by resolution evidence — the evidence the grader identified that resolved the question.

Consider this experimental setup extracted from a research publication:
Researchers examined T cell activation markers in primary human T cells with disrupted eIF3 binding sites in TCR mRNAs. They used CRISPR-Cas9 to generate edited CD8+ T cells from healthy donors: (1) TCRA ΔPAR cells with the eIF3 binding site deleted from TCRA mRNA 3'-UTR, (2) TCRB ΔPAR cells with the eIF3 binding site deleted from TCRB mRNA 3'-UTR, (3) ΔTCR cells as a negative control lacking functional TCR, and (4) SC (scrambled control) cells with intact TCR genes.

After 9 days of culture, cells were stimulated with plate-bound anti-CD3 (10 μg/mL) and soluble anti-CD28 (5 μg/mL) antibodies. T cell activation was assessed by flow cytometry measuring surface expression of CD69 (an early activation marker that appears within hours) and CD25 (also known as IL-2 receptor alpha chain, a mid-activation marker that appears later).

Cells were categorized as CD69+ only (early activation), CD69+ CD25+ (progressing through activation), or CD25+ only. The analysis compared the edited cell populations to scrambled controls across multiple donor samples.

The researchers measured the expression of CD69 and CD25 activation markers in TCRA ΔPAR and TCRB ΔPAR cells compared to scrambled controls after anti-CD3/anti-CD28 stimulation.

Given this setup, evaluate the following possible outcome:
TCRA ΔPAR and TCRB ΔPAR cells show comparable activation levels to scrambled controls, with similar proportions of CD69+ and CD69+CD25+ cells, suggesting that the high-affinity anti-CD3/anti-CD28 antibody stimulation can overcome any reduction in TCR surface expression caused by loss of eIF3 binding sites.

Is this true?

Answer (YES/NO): NO